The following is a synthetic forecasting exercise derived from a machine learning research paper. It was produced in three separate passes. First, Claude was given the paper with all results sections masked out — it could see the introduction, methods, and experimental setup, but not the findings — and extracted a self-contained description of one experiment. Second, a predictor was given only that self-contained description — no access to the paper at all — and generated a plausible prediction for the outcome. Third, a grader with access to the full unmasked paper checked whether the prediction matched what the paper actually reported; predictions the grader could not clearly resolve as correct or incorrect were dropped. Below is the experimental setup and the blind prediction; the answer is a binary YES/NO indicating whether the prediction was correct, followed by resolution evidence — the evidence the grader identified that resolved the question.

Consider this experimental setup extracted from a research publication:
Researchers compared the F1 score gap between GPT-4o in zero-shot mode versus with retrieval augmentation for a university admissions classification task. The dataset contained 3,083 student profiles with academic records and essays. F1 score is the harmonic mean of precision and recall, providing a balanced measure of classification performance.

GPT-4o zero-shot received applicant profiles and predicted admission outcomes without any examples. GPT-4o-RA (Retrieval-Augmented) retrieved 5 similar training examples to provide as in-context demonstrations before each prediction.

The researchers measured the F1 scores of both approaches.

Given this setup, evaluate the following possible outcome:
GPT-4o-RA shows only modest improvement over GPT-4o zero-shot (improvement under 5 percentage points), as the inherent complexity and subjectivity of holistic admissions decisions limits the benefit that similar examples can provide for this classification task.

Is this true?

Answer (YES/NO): NO